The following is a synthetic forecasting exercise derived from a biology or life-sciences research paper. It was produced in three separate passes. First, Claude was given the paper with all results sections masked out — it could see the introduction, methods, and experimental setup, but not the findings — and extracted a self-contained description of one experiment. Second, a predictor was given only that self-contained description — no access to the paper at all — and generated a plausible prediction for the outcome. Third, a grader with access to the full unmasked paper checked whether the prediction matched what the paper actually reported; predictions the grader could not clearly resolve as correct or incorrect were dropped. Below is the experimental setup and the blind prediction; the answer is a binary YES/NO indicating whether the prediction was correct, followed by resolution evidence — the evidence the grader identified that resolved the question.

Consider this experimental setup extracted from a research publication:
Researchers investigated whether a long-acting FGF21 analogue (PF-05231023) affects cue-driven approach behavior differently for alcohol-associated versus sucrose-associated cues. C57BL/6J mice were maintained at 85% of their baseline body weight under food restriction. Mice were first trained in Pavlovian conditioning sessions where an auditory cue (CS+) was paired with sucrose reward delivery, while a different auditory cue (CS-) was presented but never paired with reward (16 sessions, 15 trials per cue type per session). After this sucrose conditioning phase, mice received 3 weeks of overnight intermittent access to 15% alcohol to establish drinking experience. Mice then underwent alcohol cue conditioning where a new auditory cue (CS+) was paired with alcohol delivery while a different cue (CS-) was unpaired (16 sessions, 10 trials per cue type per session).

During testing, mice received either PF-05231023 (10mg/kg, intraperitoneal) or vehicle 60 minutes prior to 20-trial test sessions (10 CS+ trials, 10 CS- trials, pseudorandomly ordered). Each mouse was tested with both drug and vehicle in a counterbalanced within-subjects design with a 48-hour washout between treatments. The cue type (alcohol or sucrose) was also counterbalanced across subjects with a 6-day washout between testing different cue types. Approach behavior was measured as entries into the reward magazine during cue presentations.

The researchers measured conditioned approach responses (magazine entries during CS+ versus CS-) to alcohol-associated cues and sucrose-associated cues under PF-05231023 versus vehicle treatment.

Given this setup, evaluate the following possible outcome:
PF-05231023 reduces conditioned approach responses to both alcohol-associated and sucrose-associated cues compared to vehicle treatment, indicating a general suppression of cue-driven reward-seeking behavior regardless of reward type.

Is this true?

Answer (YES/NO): NO